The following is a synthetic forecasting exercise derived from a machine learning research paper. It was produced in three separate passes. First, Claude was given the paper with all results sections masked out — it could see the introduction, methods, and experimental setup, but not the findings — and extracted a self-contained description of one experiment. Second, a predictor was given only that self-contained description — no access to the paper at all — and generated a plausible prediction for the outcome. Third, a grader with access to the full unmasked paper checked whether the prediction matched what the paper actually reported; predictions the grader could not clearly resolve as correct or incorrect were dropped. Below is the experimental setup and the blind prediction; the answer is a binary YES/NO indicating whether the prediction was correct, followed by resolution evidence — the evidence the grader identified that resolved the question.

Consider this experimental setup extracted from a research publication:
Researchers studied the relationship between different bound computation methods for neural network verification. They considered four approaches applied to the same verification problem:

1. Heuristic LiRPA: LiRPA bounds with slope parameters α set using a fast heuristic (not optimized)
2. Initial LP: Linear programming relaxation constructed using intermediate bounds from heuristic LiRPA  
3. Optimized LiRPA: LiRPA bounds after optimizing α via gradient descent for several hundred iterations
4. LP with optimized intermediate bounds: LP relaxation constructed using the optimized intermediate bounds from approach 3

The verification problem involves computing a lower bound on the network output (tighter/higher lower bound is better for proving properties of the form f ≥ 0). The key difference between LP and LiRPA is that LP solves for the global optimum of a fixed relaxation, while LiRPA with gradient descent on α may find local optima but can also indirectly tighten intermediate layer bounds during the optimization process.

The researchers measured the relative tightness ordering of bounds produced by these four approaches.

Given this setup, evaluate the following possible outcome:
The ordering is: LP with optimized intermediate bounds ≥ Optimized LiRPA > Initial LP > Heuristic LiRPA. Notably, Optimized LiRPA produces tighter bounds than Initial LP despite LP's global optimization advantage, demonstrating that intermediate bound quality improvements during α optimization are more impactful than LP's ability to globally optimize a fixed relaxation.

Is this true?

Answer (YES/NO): YES